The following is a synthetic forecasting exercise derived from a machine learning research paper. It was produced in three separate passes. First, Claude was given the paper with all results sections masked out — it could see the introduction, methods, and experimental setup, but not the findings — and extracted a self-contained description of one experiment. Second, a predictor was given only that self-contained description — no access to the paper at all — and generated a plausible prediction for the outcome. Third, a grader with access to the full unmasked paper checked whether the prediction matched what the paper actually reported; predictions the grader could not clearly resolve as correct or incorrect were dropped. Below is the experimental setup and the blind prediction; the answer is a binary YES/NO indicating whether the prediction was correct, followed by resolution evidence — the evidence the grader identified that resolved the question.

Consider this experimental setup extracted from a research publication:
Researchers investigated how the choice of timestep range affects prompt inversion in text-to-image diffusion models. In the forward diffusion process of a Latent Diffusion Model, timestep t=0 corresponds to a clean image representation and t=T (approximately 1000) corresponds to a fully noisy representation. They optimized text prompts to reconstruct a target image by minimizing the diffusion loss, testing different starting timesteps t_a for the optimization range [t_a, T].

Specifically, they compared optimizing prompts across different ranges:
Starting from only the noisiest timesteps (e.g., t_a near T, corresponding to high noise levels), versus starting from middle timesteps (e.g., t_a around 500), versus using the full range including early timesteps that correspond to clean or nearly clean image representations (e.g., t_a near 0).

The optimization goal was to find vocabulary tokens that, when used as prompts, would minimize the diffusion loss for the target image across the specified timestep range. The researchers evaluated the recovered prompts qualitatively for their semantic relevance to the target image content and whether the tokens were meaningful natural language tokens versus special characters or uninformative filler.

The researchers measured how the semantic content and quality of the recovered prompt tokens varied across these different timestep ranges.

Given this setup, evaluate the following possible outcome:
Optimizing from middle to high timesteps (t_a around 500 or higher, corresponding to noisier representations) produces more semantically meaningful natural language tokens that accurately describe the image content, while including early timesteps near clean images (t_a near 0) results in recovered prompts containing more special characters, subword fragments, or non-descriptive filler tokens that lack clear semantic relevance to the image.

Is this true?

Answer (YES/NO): YES